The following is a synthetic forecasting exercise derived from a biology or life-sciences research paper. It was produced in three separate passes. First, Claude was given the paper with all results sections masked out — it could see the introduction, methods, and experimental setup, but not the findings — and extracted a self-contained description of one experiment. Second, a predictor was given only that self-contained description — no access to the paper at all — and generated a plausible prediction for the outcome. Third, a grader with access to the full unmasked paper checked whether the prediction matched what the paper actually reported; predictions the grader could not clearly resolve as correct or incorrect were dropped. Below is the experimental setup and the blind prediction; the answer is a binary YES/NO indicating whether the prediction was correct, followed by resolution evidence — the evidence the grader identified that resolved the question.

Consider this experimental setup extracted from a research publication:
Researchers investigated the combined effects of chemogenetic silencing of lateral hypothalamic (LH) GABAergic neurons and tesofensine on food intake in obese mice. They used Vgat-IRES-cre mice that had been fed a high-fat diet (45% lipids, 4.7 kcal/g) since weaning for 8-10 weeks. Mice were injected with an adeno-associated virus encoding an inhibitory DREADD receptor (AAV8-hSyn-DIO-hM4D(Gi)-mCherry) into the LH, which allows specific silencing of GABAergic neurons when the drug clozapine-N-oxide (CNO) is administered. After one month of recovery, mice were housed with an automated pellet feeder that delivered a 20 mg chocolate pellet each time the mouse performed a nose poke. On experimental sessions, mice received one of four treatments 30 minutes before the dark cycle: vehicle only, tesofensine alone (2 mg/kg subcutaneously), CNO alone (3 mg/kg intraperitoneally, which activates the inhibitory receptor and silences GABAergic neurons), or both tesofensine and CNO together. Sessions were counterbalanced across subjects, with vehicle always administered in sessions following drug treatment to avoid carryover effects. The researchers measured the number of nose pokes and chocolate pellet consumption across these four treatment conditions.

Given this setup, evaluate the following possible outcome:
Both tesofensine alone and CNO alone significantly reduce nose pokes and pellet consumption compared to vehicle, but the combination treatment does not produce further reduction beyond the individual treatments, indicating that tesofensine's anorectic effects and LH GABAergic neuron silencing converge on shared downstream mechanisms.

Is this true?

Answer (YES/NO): NO